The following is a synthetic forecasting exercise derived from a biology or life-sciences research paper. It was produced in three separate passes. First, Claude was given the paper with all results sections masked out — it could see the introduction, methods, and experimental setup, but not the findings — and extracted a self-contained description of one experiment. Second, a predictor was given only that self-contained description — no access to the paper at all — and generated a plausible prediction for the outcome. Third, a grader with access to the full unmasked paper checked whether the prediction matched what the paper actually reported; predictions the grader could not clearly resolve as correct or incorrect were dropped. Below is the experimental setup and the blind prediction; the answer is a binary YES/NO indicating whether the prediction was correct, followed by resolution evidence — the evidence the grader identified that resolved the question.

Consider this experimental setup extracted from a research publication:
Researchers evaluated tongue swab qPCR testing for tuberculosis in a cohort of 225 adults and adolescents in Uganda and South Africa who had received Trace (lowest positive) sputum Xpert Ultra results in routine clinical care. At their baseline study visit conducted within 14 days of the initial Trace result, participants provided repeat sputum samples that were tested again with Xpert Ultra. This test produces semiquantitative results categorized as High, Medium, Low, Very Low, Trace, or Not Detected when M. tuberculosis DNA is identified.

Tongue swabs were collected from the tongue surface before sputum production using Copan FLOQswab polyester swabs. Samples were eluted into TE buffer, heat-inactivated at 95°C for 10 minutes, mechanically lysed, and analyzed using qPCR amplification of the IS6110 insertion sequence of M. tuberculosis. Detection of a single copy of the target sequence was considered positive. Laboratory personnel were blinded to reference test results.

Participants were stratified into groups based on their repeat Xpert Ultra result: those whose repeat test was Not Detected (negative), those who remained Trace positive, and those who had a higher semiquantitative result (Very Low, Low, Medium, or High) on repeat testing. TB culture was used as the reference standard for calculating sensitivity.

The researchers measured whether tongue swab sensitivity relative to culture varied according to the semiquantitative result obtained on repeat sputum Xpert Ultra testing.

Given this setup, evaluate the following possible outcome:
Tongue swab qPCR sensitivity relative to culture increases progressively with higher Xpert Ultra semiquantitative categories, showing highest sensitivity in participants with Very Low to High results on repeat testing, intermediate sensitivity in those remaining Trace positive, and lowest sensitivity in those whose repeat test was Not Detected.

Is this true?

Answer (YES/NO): YES